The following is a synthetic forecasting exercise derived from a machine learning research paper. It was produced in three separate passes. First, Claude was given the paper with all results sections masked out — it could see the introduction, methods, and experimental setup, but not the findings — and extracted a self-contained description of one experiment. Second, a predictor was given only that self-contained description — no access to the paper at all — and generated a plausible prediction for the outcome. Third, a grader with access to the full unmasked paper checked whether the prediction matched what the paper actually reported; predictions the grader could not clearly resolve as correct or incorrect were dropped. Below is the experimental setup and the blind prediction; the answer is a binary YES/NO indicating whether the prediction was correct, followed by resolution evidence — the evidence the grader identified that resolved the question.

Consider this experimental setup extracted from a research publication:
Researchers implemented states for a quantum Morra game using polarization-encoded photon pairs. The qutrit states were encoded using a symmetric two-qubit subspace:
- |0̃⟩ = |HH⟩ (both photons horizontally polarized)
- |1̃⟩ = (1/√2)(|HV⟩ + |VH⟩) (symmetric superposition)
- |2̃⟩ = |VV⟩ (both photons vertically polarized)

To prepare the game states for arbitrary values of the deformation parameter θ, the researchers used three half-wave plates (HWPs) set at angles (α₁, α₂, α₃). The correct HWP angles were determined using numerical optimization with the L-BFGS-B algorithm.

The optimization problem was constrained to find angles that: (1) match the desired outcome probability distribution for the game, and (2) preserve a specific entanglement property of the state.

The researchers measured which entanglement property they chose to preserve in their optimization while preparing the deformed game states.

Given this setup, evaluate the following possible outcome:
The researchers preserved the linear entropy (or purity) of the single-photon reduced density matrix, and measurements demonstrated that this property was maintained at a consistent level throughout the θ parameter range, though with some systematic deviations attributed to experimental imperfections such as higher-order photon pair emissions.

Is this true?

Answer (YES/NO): NO